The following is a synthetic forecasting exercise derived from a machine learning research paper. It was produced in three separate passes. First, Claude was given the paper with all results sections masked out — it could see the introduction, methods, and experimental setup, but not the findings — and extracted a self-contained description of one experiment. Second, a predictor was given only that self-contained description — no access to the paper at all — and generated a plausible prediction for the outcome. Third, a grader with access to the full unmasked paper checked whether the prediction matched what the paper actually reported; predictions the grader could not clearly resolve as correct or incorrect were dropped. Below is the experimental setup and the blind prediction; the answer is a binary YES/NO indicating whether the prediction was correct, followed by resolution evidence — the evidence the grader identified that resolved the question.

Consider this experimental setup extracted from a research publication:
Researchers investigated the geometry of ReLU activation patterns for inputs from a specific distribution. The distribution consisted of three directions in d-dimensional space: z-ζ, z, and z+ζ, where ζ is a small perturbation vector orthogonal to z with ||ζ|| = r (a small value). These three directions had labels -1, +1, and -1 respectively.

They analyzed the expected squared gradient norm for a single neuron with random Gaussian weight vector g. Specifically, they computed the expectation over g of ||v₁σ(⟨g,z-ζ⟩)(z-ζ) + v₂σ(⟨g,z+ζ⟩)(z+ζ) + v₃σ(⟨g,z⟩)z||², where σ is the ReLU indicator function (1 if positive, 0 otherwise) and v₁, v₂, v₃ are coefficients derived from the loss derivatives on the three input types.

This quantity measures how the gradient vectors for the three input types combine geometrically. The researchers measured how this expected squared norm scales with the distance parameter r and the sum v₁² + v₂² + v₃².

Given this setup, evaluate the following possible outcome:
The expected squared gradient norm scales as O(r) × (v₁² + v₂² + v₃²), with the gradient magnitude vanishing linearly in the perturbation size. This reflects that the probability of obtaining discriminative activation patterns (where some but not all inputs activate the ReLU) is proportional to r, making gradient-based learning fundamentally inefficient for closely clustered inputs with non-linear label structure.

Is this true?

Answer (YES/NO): NO